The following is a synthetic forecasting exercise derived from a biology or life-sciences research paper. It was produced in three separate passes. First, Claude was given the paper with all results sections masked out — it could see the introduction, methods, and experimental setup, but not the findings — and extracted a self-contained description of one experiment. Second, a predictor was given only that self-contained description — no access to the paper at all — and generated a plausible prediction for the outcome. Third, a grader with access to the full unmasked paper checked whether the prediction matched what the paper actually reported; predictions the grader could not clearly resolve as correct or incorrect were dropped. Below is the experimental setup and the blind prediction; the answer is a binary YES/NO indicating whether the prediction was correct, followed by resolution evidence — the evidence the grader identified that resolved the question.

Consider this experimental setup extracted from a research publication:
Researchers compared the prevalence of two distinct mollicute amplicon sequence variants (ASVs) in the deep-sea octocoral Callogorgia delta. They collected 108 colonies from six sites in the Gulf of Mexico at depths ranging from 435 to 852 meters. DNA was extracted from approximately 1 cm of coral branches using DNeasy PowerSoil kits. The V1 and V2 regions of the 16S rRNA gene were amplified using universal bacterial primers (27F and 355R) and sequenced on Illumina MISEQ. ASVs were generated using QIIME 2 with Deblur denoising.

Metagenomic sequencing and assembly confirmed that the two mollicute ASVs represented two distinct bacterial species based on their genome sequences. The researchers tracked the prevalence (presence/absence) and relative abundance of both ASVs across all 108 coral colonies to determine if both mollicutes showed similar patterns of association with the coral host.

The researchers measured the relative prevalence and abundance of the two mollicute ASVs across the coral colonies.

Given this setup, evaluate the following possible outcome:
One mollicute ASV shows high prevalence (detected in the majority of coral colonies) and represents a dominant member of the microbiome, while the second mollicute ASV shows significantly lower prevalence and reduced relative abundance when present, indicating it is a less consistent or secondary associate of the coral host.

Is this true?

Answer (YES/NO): YES